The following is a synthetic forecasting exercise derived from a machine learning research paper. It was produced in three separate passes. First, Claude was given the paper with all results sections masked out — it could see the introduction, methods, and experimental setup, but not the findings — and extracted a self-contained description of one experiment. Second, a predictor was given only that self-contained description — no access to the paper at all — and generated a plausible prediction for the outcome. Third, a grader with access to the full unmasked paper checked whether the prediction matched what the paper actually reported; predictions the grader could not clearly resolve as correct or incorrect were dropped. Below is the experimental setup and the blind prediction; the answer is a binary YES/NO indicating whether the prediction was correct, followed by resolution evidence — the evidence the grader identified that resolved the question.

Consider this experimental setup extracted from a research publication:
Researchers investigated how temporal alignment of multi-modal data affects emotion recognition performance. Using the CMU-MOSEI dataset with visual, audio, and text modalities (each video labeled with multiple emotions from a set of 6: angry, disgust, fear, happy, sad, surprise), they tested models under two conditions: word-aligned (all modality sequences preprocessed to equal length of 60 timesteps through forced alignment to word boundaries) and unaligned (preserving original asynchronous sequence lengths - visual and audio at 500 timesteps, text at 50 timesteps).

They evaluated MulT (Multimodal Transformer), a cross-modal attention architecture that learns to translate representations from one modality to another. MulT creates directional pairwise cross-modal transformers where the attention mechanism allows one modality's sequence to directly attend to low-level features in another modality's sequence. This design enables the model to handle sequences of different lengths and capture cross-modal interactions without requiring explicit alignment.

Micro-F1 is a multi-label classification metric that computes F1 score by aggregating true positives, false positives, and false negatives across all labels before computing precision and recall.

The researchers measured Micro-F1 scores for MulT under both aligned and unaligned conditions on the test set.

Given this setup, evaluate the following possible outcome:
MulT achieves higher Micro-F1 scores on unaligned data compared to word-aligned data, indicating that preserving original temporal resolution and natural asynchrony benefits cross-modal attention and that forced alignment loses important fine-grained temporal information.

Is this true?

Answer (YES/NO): NO